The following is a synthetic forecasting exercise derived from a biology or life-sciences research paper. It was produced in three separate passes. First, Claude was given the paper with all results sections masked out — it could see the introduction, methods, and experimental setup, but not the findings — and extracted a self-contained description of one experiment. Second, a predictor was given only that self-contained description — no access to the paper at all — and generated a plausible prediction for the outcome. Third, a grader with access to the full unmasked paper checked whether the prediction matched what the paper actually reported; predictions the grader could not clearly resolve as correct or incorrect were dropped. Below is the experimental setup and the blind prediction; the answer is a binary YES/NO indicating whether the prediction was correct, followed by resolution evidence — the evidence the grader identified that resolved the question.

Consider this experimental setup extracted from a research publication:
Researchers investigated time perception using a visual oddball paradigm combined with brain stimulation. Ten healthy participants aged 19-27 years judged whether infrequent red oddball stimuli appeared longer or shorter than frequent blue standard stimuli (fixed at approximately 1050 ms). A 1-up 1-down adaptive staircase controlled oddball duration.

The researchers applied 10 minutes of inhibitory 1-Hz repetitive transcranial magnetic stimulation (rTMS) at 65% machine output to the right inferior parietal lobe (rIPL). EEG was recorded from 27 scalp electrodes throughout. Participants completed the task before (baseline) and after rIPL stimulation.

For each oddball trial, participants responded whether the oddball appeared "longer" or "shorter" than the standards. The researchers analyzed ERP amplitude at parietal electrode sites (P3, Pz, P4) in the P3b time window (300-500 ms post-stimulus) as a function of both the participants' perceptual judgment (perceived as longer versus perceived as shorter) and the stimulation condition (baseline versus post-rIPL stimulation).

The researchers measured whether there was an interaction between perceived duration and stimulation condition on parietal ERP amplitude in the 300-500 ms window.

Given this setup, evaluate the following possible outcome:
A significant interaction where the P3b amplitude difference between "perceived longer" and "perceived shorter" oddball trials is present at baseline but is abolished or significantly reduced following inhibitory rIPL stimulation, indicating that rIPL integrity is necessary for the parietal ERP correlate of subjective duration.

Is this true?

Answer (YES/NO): NO